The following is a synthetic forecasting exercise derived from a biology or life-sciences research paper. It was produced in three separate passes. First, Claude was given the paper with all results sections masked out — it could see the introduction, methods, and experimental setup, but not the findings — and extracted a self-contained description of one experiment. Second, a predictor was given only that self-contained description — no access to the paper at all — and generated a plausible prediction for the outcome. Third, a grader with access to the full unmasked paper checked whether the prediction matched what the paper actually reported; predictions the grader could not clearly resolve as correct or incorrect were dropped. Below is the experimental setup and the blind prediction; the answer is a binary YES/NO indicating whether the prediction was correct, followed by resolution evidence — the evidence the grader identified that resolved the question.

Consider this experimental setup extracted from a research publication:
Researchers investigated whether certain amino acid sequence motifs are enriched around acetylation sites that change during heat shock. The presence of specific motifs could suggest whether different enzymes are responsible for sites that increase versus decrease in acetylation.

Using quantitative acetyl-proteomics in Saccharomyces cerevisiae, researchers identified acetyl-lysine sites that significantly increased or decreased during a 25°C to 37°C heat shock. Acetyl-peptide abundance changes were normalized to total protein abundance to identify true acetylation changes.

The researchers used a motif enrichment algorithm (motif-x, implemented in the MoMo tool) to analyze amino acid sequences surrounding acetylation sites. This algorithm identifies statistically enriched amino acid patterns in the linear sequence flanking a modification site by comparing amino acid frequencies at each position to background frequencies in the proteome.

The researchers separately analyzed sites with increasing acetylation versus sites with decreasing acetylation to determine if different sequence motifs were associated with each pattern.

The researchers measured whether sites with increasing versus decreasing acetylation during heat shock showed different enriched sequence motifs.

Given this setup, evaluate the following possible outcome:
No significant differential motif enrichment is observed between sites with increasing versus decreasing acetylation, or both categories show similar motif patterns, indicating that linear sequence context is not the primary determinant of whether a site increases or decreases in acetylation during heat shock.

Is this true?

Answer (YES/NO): YES